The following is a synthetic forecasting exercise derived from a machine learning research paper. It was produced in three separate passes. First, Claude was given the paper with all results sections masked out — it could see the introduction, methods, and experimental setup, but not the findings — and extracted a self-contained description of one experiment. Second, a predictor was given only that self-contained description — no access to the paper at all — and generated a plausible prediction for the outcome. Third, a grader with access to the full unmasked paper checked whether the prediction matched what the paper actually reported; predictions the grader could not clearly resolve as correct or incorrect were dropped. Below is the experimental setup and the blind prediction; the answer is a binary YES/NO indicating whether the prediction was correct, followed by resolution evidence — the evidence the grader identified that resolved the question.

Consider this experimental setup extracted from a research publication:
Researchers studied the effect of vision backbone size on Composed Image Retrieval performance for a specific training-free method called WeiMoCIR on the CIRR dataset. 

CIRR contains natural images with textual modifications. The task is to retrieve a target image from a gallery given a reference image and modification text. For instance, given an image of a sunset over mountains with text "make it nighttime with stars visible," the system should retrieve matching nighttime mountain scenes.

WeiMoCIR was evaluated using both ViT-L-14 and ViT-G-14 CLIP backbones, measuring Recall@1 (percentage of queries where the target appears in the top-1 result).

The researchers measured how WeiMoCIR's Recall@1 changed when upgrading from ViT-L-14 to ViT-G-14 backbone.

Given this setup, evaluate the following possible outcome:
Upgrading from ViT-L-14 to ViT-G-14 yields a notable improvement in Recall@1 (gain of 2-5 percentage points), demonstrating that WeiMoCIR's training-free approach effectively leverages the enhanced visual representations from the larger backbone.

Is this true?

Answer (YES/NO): NO